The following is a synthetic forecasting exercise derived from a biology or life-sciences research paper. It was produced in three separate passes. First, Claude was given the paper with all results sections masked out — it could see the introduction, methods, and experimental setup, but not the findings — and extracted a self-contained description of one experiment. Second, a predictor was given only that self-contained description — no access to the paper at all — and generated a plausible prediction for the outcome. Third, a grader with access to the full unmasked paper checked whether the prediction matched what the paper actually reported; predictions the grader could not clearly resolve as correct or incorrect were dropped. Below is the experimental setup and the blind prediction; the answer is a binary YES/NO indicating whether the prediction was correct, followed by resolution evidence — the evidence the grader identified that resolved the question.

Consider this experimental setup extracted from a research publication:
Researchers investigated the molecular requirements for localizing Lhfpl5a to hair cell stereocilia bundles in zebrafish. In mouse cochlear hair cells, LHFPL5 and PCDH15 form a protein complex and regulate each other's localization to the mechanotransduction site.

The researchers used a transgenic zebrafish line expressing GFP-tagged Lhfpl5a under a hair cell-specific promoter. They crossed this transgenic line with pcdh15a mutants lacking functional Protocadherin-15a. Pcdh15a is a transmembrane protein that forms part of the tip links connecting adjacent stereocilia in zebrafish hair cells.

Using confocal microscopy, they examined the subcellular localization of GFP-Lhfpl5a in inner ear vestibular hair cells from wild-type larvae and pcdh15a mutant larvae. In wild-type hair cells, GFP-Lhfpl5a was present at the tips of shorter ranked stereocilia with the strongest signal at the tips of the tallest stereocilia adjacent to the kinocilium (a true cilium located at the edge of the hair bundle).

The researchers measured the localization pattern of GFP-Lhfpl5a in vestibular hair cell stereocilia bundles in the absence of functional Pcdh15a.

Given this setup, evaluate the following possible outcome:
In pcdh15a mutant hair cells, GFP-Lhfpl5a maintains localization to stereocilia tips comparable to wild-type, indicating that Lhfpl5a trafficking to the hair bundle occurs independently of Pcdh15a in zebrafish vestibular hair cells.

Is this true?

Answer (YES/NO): NO